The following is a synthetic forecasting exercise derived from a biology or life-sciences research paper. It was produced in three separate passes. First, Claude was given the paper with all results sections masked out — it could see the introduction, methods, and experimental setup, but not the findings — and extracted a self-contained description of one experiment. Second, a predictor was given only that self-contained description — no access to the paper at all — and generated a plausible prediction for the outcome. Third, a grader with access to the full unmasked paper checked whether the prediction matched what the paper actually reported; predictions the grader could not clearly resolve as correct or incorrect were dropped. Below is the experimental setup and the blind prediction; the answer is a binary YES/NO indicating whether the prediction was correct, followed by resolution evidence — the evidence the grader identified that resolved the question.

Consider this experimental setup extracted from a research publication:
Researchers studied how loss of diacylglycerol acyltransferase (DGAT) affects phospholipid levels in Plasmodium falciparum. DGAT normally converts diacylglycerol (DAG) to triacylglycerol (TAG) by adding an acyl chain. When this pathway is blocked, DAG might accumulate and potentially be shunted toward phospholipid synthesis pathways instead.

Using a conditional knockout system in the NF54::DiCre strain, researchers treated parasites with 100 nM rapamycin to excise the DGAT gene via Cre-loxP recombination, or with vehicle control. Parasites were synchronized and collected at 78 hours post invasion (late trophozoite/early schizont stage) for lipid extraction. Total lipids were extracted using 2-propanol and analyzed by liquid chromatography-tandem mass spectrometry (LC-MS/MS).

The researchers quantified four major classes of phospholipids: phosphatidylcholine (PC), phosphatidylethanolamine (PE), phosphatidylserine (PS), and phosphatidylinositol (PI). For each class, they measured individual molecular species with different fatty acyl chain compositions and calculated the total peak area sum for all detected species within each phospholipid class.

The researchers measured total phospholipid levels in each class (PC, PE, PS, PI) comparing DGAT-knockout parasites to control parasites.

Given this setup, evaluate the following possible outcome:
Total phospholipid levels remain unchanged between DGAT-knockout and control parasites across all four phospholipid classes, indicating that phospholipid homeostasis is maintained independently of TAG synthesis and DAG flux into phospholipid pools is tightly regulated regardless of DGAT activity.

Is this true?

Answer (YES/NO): NO